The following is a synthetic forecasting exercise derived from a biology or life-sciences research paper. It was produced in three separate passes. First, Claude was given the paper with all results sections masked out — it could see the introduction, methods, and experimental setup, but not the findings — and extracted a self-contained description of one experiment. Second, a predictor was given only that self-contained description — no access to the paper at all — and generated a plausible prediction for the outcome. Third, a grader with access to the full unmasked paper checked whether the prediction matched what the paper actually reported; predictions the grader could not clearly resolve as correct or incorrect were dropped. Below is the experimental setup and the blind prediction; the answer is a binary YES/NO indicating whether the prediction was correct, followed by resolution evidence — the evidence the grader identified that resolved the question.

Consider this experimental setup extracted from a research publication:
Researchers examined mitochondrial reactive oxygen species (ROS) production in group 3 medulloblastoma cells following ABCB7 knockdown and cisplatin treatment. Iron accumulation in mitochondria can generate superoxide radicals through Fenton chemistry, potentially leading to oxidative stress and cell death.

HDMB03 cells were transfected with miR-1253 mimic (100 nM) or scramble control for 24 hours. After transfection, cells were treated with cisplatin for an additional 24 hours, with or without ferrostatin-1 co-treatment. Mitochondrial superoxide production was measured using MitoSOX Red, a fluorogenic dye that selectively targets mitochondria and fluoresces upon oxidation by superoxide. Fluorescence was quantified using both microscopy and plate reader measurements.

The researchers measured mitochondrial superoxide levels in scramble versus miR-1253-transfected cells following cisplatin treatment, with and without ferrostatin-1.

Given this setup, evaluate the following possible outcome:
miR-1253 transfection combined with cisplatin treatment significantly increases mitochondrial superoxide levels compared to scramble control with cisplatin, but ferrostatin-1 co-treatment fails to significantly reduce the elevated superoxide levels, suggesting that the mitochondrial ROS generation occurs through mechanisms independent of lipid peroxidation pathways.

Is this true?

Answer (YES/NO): NO